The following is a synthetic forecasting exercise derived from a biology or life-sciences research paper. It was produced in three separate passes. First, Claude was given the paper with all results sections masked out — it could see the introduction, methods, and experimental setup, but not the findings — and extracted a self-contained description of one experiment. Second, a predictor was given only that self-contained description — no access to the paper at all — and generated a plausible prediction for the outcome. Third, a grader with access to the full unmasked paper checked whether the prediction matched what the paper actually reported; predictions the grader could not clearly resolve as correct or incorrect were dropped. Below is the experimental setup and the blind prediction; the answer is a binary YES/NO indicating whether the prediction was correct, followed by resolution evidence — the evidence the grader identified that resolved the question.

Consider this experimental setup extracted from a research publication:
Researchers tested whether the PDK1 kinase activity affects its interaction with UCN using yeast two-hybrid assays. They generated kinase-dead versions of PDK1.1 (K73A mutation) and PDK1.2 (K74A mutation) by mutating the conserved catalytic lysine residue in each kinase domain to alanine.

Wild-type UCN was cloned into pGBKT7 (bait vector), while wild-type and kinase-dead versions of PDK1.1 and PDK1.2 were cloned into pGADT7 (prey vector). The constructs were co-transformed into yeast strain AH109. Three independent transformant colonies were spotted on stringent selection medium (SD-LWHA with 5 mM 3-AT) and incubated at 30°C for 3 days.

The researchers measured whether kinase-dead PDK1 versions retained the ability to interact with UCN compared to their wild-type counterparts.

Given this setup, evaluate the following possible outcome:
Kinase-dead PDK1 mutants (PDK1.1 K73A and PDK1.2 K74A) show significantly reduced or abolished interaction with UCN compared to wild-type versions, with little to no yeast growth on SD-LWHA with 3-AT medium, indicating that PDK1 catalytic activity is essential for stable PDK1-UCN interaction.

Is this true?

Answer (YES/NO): YES